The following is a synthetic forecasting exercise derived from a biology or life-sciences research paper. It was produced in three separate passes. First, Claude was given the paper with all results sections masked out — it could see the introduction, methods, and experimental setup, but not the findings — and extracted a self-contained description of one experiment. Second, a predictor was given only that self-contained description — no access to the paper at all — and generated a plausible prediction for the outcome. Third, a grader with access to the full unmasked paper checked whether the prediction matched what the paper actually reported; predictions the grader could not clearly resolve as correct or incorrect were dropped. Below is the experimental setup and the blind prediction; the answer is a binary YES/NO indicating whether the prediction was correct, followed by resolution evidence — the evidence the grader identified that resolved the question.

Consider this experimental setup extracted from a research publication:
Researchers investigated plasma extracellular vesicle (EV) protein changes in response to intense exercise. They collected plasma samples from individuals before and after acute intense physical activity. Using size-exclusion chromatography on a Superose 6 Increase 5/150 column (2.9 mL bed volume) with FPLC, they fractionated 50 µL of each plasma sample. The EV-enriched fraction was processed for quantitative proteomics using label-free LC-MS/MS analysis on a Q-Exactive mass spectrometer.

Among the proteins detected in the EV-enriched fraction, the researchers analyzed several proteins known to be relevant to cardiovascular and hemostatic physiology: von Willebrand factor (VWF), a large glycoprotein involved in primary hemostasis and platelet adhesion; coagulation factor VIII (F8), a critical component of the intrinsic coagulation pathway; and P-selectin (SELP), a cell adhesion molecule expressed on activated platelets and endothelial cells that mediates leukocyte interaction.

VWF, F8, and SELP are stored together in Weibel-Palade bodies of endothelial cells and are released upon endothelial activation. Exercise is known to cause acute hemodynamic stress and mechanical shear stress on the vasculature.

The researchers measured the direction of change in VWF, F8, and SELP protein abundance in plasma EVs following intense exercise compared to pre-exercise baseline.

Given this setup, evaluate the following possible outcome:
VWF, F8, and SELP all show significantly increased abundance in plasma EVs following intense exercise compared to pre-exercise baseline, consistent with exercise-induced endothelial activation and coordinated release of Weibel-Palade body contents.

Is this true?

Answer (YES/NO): YES